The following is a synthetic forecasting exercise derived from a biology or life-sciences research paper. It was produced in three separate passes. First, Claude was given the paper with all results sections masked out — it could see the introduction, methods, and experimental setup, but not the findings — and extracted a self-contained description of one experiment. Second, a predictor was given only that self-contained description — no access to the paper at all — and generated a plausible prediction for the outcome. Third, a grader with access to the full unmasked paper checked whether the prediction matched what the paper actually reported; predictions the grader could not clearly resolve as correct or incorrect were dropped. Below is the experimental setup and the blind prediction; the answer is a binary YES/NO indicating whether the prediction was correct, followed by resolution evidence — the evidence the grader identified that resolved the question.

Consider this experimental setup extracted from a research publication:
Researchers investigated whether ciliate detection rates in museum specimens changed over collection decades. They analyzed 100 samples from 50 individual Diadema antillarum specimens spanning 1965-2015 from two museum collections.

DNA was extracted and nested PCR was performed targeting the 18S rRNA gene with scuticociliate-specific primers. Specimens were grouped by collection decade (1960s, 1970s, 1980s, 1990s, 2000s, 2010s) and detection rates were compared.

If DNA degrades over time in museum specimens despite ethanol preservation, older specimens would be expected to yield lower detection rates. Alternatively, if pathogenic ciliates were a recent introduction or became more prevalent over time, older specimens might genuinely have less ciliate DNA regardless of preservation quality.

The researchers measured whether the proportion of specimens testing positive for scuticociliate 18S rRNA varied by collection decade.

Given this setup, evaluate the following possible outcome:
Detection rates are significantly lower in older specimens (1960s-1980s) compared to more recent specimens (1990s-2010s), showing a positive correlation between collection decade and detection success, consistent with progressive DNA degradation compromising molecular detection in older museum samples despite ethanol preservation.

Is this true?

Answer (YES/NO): NO